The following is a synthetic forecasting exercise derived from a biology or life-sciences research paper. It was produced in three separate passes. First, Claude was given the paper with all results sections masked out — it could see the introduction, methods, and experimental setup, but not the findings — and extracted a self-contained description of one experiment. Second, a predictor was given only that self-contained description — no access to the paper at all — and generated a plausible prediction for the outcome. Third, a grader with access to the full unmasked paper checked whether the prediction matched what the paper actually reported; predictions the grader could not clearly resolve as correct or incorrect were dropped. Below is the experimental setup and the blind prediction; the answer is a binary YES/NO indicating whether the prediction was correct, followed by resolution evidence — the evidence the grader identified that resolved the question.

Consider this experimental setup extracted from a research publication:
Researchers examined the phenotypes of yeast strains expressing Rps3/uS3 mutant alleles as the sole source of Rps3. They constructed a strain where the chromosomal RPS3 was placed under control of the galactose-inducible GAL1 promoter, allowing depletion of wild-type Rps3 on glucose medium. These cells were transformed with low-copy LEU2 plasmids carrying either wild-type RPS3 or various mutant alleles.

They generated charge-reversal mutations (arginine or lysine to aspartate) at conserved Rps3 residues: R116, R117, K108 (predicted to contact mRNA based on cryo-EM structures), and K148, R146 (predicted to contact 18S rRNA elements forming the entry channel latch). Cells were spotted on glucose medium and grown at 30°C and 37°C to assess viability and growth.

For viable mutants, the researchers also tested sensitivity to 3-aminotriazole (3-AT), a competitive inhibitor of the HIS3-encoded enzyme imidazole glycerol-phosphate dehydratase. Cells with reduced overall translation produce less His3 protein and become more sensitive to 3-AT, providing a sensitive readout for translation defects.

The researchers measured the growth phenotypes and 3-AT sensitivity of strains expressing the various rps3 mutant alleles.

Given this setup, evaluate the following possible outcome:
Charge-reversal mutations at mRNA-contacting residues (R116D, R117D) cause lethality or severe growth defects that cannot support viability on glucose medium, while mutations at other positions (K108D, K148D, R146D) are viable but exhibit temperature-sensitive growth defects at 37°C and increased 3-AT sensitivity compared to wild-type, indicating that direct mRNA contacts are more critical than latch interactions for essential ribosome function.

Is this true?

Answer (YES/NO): NO